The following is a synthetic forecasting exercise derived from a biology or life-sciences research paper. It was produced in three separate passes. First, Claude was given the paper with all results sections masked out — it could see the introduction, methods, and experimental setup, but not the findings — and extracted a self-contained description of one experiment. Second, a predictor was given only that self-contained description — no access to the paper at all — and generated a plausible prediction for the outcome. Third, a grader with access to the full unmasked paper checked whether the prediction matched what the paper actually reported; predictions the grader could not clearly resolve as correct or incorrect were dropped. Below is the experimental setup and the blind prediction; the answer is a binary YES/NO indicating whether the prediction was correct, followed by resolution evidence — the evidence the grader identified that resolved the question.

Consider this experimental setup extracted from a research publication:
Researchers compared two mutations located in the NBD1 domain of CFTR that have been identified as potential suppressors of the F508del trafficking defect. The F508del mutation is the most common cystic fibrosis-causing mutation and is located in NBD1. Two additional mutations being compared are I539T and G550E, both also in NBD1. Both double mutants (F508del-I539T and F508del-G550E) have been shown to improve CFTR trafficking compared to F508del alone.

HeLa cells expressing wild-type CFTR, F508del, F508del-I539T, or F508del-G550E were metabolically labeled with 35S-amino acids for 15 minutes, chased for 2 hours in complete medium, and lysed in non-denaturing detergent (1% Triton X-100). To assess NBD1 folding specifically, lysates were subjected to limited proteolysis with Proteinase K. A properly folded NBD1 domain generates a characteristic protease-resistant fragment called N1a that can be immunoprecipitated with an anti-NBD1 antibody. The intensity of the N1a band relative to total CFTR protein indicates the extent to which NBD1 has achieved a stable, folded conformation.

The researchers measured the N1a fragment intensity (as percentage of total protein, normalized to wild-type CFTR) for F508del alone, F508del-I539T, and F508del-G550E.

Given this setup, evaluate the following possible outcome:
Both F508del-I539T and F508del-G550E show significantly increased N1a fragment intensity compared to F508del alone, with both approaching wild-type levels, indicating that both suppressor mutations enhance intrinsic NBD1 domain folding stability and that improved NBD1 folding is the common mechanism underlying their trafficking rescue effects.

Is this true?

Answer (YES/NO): NO